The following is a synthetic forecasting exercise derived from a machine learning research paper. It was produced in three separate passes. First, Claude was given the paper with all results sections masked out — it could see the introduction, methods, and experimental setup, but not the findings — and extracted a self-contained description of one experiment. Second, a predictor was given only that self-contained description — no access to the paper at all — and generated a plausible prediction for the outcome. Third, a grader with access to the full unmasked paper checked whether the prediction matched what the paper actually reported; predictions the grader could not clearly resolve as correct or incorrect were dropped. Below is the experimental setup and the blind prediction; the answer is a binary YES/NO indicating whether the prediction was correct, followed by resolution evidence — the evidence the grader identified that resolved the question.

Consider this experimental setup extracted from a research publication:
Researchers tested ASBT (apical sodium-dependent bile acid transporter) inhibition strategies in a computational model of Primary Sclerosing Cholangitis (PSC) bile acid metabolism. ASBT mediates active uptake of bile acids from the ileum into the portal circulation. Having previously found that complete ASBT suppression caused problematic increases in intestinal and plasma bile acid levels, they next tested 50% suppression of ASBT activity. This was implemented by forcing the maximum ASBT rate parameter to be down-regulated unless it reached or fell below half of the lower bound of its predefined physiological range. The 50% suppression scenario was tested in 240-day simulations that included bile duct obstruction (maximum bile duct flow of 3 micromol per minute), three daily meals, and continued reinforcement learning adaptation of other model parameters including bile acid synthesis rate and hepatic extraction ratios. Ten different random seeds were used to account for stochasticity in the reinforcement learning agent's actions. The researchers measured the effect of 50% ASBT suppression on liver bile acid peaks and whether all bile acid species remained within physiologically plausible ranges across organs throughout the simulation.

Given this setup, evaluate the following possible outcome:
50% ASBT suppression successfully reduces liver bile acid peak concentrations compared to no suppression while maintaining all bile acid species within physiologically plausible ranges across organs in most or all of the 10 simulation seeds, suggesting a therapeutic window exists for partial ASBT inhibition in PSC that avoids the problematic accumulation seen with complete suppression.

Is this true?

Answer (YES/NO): YES